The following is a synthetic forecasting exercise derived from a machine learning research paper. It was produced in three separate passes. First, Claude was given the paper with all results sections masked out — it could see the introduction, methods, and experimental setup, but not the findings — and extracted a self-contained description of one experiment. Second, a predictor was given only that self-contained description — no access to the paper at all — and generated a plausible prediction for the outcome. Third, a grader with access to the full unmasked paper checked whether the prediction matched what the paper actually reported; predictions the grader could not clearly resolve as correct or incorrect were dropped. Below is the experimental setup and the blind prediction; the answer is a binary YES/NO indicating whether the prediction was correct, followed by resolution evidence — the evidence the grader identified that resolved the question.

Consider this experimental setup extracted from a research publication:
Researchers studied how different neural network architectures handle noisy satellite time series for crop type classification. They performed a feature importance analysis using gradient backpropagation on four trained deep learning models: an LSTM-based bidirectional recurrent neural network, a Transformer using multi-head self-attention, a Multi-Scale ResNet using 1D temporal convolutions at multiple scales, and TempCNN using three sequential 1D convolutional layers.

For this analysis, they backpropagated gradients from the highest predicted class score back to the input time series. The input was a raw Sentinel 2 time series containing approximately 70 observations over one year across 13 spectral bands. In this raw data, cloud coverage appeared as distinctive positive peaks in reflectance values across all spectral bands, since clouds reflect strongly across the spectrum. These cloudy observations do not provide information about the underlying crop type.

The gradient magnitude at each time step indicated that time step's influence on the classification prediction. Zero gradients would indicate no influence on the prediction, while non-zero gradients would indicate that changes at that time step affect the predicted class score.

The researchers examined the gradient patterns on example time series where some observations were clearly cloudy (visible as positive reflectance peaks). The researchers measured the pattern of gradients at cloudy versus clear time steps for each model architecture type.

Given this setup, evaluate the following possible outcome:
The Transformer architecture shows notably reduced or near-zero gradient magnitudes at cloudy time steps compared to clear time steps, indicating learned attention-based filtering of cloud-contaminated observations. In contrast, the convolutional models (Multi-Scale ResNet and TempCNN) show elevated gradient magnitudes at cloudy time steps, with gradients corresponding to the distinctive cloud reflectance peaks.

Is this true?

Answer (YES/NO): YES